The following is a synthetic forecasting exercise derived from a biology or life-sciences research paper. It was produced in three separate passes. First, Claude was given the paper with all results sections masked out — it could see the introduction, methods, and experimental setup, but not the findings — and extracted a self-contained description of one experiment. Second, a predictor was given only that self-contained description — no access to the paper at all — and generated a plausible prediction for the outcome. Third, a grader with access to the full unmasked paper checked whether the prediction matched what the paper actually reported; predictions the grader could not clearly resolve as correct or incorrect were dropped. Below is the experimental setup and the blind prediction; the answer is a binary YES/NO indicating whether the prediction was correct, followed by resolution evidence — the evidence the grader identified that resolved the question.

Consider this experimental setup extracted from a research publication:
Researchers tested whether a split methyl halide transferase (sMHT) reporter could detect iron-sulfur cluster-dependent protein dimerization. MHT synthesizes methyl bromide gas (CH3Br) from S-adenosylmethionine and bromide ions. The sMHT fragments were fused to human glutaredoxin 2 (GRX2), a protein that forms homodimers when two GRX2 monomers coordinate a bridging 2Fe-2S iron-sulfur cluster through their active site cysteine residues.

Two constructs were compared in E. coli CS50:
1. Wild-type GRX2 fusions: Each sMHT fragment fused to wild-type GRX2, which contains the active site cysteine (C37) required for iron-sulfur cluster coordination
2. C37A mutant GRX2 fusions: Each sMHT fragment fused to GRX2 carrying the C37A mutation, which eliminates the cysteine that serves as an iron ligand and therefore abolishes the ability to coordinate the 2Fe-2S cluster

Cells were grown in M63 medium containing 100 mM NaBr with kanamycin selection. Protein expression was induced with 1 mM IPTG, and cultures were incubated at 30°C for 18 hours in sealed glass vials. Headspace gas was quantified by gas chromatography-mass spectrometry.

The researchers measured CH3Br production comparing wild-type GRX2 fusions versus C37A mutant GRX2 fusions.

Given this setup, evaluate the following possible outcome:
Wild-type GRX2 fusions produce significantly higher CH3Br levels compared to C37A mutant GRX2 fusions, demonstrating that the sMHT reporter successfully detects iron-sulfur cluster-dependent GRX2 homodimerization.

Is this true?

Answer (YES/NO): YES